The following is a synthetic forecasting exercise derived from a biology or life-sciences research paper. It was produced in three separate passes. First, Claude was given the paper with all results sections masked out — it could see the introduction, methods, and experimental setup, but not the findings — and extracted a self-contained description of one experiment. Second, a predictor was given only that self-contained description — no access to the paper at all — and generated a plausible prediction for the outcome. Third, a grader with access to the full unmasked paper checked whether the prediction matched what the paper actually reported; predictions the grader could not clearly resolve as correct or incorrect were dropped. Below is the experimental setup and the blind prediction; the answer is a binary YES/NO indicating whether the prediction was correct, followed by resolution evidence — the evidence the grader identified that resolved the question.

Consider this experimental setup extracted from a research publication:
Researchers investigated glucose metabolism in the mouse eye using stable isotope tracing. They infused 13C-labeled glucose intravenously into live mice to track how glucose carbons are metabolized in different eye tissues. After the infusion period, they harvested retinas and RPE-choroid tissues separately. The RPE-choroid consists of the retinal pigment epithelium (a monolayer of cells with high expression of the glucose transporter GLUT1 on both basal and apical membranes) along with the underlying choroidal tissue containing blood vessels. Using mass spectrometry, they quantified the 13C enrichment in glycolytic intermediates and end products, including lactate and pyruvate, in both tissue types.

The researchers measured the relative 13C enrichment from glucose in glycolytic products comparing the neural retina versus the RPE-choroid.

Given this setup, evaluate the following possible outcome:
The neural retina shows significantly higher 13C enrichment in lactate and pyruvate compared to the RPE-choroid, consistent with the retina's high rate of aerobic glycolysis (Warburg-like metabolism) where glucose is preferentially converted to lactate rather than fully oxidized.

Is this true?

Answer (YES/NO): YES